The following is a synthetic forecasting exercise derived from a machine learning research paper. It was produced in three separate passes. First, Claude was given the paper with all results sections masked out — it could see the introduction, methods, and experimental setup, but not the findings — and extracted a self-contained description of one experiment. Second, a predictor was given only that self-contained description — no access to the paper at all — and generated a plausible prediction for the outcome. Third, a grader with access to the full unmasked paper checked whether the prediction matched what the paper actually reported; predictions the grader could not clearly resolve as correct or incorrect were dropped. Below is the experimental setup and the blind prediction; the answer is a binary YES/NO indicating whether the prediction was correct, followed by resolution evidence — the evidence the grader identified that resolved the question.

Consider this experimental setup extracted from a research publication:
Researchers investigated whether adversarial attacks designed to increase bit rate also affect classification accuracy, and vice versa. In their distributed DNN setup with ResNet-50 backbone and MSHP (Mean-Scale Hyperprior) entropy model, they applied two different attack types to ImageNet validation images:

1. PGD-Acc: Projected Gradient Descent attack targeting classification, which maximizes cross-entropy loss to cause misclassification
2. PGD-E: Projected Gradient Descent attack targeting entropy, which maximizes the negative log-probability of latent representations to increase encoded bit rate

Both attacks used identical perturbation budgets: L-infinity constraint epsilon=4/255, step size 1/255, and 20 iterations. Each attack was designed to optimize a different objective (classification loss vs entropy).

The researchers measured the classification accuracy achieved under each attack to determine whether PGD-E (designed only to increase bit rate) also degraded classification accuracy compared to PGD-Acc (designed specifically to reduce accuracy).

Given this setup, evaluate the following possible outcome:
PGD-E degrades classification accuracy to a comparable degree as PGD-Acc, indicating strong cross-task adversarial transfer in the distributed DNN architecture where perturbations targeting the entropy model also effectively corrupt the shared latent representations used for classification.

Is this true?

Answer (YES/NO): NO